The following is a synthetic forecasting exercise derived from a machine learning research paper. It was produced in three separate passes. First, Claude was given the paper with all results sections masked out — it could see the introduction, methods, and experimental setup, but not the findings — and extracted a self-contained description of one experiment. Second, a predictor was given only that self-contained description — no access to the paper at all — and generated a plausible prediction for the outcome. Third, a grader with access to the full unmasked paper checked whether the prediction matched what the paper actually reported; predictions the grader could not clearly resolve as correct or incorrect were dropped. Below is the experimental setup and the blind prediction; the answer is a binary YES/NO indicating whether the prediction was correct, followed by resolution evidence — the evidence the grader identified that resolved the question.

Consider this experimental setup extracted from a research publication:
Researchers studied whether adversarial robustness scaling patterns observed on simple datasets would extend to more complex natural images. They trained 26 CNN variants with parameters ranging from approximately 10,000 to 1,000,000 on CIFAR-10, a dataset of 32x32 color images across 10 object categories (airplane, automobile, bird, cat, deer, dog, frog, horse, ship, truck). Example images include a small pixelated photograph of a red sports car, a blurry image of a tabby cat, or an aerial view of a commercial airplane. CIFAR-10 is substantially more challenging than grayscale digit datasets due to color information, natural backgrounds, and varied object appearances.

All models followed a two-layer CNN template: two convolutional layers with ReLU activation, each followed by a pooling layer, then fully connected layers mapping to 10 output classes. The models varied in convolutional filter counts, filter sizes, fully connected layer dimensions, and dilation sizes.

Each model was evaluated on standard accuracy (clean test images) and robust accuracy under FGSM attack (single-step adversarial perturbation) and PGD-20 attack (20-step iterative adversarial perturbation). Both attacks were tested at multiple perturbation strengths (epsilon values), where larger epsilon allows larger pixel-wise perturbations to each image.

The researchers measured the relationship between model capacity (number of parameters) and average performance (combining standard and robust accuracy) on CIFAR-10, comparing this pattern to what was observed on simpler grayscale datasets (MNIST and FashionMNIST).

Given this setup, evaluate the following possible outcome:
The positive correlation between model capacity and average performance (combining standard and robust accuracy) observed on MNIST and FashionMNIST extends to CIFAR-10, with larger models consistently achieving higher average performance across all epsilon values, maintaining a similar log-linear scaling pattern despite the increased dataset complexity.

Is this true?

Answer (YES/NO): NO